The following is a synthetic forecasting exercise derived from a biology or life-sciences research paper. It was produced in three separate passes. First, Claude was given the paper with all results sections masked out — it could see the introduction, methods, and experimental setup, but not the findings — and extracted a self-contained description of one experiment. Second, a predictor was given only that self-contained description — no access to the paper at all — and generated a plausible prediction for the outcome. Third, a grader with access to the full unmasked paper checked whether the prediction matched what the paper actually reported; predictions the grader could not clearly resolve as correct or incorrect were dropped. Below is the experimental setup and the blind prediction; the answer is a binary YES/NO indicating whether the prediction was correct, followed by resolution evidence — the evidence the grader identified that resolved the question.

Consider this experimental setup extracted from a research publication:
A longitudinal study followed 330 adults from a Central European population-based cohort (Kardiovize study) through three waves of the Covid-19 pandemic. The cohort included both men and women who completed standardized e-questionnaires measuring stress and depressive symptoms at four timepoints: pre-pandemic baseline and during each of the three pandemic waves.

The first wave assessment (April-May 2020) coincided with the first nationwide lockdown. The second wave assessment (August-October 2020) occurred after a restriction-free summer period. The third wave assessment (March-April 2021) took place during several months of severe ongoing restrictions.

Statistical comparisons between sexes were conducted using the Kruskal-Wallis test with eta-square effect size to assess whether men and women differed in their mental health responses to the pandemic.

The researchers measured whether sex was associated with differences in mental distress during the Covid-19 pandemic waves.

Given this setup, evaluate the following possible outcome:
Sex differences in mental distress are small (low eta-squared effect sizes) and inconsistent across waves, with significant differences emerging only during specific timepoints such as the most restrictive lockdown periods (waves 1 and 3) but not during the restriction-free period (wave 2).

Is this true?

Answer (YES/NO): NO